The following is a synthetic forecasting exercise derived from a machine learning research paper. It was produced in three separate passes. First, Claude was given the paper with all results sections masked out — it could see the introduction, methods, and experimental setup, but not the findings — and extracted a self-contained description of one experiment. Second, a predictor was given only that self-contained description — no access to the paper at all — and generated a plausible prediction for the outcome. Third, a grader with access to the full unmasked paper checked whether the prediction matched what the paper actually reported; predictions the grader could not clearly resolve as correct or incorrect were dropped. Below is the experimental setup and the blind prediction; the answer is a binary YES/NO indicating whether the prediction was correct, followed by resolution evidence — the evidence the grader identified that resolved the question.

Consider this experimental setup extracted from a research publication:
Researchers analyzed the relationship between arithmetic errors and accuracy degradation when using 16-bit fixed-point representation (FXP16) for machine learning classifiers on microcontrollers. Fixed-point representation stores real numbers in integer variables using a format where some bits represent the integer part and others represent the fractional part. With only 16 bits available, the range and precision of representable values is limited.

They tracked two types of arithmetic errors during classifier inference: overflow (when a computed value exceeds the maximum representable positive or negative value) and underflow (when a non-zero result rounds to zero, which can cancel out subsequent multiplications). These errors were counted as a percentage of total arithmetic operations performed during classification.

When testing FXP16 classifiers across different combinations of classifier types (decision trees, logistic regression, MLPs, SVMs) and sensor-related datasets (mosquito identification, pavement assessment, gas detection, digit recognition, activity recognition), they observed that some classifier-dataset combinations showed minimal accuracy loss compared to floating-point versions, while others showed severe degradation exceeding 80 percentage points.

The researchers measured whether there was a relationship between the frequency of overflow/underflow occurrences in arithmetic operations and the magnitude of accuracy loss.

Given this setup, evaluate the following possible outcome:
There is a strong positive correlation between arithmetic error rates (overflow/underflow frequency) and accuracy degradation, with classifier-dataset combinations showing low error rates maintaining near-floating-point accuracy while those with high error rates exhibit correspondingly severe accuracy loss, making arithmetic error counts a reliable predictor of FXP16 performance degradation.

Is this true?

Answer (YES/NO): YES